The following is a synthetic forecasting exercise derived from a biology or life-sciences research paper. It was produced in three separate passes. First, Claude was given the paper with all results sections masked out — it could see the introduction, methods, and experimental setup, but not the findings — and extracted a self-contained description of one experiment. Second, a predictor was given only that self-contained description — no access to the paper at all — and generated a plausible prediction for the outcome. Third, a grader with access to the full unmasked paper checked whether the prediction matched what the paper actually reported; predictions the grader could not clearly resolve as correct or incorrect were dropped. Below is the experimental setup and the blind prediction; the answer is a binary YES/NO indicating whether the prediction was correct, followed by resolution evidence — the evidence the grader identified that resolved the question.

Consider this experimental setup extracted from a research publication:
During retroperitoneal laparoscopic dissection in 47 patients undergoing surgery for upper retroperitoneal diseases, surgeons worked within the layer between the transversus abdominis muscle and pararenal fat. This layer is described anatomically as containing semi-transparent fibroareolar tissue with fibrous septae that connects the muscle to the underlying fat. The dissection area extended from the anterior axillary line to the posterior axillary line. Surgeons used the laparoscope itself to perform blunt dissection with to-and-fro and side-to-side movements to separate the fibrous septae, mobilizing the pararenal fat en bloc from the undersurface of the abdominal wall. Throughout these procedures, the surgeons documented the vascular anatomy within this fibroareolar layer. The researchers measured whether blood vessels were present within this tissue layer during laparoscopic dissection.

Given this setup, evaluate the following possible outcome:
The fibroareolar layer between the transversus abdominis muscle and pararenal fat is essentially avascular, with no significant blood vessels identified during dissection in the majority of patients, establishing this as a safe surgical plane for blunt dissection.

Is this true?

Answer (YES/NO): YES